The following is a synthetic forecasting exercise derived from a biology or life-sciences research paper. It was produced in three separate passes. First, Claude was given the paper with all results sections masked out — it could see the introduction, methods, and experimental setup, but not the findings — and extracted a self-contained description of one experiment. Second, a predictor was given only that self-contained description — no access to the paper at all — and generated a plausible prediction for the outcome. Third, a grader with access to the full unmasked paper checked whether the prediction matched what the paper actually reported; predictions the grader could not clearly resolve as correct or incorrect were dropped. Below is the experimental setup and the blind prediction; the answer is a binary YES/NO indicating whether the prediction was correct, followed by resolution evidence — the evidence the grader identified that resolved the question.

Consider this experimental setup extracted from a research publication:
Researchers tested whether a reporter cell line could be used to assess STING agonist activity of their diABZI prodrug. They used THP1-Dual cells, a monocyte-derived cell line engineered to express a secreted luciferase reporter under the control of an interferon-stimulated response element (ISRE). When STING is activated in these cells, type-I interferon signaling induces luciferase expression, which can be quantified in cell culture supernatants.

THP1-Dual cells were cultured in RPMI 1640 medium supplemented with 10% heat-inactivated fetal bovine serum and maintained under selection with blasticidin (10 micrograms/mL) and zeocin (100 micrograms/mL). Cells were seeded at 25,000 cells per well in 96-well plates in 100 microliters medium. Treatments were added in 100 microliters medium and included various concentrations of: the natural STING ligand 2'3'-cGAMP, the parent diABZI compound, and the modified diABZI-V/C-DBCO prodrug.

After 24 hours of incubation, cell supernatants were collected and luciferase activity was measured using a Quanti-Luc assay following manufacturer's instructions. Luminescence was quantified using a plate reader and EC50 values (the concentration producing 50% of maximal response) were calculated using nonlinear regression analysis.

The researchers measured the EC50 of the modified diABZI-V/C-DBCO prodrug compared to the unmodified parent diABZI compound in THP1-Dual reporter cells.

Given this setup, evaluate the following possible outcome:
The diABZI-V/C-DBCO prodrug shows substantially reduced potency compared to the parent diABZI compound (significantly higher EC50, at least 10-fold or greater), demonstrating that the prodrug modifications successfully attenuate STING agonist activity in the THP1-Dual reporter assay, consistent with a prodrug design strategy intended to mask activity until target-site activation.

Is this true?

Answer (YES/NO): YES